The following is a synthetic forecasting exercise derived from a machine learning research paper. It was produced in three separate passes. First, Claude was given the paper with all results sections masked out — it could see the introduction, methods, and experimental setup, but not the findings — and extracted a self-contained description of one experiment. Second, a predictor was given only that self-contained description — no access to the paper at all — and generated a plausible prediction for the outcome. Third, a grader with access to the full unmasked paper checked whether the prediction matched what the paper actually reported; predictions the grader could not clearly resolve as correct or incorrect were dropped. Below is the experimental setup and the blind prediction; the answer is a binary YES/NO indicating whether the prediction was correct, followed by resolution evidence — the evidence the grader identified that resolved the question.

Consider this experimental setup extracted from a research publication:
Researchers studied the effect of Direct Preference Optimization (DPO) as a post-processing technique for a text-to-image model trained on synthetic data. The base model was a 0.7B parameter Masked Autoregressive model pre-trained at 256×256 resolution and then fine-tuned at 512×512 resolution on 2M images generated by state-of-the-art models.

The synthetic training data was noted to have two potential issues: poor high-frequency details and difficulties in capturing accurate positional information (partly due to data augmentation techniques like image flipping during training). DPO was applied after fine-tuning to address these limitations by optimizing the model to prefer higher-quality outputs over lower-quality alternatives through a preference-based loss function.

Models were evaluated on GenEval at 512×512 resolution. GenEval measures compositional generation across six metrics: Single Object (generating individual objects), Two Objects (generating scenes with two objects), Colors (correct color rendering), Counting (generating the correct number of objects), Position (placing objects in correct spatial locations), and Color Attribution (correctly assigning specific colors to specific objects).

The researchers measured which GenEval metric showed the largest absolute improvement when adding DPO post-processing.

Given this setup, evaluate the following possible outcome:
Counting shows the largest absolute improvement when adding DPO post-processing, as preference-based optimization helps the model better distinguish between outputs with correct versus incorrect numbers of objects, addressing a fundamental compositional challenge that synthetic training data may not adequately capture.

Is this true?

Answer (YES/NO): YES